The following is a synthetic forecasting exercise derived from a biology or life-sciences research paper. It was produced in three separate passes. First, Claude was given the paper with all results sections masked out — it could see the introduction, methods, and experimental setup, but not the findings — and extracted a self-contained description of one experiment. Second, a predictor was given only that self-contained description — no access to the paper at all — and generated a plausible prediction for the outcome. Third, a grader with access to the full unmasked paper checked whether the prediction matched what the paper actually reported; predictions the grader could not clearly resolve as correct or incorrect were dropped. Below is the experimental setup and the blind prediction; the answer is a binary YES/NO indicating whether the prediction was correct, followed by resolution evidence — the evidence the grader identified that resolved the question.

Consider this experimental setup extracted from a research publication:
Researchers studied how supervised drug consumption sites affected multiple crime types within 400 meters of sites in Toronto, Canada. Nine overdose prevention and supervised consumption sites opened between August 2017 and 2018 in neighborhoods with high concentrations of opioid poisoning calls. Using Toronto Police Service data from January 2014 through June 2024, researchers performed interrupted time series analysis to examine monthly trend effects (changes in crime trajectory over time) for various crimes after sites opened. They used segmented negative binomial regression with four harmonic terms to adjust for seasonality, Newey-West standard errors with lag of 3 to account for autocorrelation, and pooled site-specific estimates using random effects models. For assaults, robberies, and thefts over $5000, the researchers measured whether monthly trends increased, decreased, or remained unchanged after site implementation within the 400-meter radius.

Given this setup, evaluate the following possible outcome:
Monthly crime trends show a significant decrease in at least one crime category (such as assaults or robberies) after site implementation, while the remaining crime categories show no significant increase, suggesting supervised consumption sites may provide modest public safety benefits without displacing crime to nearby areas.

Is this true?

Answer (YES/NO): YES